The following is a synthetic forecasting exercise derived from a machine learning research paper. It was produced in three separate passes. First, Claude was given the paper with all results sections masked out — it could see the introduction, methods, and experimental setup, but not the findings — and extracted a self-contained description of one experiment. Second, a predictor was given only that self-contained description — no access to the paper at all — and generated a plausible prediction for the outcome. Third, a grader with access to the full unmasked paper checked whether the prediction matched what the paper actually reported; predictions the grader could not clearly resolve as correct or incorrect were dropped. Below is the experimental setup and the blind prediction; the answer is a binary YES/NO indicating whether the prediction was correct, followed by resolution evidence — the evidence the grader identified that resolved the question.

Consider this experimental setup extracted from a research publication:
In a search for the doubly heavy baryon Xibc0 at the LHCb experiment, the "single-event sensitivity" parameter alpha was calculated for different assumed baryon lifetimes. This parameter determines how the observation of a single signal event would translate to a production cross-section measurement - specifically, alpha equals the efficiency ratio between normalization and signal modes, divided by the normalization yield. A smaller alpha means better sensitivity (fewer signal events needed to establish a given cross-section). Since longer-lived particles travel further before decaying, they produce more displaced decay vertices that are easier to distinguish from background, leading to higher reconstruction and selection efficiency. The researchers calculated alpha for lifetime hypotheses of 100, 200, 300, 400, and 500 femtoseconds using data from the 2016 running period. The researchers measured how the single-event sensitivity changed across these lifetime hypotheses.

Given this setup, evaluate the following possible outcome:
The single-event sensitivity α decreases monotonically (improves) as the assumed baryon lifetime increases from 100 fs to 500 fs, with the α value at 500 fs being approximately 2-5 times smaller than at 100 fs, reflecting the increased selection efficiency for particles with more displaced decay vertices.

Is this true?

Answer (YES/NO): NO